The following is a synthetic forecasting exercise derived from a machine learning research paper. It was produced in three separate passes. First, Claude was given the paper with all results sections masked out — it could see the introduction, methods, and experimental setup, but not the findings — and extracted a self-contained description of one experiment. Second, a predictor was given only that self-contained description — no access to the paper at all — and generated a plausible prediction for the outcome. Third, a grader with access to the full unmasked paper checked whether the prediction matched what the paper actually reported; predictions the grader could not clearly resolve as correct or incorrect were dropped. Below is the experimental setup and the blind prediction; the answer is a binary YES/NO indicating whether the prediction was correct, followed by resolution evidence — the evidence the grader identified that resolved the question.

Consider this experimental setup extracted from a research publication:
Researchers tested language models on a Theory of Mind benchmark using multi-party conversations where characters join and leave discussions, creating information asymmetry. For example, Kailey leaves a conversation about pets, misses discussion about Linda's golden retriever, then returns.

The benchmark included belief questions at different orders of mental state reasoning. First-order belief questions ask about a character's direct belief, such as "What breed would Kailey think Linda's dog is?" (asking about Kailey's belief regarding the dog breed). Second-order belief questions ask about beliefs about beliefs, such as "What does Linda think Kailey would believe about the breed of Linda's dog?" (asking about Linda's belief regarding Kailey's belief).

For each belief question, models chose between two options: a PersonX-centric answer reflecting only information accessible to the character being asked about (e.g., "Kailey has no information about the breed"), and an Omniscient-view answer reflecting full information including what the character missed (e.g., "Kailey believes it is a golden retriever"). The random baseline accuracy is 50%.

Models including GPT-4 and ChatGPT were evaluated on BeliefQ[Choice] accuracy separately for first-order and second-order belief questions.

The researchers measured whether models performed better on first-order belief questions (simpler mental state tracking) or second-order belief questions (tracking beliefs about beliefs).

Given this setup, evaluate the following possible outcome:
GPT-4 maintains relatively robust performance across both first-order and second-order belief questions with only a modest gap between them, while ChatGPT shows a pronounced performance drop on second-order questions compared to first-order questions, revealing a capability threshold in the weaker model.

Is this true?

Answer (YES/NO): NO